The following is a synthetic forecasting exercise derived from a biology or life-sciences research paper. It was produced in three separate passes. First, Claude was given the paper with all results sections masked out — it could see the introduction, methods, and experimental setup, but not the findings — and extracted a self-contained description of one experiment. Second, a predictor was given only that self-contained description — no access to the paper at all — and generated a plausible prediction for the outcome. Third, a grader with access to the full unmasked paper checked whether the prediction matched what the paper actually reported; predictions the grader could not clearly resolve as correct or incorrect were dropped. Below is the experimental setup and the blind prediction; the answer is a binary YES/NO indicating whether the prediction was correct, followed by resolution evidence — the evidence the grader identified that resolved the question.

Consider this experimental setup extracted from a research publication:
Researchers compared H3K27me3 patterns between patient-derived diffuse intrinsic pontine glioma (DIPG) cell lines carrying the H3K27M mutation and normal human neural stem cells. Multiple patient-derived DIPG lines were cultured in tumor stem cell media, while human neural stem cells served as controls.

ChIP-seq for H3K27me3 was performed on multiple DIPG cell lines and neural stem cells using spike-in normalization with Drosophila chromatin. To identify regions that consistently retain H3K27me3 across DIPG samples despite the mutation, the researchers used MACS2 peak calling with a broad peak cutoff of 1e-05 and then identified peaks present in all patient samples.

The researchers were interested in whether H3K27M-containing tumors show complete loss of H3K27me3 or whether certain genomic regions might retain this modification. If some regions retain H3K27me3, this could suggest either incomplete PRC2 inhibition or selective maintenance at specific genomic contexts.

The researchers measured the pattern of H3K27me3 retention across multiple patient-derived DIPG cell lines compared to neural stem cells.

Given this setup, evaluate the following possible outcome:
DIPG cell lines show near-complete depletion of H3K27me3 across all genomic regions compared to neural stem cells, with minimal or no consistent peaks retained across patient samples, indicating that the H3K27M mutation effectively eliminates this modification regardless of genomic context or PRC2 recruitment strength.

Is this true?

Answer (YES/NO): NO